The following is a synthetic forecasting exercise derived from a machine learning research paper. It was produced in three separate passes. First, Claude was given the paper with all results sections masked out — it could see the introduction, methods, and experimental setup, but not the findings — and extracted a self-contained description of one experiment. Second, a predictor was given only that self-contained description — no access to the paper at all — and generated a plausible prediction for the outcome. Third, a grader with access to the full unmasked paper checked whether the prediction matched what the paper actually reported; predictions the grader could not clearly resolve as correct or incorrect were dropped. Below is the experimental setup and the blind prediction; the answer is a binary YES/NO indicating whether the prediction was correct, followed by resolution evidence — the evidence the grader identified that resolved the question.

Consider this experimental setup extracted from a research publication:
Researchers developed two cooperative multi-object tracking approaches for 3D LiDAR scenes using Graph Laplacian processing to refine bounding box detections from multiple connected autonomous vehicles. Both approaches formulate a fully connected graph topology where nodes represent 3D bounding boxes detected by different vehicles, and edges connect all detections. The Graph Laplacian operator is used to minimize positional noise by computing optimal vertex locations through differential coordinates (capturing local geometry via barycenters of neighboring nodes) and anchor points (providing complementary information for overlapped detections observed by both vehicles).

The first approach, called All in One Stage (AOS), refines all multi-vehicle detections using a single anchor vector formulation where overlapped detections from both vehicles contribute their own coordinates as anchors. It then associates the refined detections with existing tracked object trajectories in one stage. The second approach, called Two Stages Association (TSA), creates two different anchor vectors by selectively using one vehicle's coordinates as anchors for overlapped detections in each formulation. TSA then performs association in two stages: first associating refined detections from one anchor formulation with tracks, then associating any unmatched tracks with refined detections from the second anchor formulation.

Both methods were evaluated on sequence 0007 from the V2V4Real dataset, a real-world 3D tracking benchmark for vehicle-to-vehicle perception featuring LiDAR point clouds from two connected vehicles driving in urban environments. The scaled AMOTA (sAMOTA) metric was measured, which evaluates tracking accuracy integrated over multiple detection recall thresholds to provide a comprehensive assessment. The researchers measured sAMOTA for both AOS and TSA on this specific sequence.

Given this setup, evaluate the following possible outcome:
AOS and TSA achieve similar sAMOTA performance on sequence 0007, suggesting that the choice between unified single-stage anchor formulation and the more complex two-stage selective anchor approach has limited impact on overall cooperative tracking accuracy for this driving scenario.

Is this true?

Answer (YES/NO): YES